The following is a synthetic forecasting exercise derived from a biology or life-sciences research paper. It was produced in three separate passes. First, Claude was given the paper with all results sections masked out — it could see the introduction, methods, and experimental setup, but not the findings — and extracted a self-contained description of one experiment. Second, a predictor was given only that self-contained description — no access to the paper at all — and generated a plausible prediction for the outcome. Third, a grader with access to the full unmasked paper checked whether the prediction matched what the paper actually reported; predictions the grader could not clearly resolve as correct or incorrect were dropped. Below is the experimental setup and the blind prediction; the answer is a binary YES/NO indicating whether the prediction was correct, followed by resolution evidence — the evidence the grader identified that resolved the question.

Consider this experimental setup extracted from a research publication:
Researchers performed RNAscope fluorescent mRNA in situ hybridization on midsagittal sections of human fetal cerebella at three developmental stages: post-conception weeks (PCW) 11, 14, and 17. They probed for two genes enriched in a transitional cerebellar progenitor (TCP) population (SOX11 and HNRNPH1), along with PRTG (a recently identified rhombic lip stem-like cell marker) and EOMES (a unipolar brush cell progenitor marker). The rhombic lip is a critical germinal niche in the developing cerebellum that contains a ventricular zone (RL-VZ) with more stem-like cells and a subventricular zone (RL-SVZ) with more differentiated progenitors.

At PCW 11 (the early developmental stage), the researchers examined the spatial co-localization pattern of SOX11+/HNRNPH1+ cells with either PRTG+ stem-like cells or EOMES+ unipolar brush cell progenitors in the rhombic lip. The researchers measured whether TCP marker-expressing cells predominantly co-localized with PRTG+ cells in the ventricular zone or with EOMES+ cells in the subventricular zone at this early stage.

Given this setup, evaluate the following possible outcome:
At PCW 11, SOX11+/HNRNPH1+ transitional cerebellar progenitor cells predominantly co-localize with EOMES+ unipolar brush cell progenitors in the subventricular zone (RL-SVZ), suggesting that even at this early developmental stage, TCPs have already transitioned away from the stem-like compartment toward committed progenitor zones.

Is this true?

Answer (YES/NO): NO